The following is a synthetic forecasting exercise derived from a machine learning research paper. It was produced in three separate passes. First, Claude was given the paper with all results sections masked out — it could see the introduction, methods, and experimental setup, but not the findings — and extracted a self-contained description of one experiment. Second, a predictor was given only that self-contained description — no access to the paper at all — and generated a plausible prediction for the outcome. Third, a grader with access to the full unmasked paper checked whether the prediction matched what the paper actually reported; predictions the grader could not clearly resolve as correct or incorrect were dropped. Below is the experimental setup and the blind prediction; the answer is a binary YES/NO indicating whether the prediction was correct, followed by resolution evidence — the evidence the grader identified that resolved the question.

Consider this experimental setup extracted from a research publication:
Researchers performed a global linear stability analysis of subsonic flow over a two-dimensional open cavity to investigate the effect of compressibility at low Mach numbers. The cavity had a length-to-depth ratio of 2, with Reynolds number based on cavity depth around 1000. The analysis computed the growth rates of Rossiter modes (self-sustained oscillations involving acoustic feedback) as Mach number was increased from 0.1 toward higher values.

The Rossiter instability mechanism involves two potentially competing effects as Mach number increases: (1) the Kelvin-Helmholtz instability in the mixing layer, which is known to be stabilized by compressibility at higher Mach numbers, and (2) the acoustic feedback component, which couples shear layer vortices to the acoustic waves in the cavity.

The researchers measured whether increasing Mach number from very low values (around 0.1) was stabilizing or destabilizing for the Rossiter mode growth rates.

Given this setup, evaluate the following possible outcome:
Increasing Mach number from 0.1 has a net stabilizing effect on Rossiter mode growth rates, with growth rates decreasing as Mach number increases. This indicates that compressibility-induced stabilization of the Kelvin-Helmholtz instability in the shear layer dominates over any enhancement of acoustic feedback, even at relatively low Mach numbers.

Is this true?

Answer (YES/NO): NO